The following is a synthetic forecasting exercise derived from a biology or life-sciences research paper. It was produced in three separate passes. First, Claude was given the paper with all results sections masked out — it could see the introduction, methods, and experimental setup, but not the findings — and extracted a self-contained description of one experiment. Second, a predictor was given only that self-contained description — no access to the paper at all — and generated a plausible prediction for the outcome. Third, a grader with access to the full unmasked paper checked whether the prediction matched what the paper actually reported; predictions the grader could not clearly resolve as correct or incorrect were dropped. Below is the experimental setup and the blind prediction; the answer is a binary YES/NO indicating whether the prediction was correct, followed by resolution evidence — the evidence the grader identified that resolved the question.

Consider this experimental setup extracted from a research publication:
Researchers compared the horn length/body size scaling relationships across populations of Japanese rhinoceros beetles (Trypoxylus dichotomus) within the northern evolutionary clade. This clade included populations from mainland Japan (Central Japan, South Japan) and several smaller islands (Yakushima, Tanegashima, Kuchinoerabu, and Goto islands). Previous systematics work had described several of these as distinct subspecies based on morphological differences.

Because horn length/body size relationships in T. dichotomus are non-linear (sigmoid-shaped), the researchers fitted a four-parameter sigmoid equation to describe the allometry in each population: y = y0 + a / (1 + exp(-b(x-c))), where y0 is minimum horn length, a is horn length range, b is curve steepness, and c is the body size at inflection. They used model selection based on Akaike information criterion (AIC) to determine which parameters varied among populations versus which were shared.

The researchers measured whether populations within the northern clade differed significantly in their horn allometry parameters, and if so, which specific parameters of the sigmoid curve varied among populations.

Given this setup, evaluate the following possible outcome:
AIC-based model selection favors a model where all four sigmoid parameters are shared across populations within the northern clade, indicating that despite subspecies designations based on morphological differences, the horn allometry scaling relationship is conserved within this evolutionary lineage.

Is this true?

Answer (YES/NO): NO